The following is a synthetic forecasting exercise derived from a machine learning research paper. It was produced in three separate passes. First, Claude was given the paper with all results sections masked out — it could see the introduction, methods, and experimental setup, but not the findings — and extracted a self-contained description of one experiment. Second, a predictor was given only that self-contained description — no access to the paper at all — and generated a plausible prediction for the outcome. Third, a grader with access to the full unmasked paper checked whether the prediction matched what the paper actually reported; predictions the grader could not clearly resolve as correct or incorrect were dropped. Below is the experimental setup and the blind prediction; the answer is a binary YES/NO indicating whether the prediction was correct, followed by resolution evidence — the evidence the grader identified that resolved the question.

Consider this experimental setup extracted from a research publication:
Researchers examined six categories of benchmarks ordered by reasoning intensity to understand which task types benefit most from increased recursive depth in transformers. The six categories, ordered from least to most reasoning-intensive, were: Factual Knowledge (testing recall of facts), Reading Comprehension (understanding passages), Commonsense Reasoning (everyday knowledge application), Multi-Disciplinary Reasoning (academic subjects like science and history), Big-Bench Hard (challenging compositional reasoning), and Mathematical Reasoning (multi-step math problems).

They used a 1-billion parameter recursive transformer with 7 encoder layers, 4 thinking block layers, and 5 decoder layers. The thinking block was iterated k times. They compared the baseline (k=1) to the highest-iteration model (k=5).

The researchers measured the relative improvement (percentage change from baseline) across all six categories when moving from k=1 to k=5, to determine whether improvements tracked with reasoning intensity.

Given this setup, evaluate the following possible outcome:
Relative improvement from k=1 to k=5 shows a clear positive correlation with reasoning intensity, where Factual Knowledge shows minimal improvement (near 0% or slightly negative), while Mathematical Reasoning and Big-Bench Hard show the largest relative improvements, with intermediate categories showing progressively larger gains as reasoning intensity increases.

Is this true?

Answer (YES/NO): NO